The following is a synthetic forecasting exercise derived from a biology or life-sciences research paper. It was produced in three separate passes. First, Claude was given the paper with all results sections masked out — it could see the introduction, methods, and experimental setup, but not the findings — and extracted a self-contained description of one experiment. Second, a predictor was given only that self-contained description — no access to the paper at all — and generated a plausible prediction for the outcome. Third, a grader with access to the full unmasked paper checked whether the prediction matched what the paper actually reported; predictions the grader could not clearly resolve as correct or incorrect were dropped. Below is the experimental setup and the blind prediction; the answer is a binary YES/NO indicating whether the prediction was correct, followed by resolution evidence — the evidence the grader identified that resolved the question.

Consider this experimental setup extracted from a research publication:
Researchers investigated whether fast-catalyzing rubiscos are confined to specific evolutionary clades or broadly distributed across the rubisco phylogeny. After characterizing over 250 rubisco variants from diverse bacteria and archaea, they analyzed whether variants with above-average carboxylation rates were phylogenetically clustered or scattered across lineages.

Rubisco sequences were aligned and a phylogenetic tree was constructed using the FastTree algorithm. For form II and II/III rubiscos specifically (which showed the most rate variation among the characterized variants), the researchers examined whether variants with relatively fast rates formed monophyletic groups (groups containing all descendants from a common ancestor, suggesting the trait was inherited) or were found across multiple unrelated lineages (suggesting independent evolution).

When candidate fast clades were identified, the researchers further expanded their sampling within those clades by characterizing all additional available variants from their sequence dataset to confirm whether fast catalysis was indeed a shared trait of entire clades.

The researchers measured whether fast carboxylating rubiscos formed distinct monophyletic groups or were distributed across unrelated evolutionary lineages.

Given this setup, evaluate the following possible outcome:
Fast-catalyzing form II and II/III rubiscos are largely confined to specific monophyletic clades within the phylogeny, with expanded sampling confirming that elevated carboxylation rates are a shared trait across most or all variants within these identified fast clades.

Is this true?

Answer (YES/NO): YES